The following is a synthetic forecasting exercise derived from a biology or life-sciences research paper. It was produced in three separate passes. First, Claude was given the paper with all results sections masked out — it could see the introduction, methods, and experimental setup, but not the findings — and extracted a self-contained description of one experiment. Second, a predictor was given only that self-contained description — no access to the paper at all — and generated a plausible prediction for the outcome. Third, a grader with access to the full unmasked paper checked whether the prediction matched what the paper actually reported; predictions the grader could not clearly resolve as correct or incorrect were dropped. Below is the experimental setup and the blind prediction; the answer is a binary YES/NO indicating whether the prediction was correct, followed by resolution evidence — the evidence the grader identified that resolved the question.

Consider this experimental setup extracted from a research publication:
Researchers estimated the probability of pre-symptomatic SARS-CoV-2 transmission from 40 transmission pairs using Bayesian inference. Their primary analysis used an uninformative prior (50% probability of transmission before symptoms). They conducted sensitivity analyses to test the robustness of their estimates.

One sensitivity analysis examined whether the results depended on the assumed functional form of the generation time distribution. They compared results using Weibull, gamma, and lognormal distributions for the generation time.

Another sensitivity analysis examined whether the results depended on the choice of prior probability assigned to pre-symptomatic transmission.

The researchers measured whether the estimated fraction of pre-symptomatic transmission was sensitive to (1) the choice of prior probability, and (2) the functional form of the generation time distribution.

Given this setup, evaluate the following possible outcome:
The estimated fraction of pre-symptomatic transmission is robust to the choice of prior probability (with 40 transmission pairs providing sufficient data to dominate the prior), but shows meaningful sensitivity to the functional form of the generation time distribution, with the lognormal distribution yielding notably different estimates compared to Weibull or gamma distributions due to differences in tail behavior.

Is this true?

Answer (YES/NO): NO